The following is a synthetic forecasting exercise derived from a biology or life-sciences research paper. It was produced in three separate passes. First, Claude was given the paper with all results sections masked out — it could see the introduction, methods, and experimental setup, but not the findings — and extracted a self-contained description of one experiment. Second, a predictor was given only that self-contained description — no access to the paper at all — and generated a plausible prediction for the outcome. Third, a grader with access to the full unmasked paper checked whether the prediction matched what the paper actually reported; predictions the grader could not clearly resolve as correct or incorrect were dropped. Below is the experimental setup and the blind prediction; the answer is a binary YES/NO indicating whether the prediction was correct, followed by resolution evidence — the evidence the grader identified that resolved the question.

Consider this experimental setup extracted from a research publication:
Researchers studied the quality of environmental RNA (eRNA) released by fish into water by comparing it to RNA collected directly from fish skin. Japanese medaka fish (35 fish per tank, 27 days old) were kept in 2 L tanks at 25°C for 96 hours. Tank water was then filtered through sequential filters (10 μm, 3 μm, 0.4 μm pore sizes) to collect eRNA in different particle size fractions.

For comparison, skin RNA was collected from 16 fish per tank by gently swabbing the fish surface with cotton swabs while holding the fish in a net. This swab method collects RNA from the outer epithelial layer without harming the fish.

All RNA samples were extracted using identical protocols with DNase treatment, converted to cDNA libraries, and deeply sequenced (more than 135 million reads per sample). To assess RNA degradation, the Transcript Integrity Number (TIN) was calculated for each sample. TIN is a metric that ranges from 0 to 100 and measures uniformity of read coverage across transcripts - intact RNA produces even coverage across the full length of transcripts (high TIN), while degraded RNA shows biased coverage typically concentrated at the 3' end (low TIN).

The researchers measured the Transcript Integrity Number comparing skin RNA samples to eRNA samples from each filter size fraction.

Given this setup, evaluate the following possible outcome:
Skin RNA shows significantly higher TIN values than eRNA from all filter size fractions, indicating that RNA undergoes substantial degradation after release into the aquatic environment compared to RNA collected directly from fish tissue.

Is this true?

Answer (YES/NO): NO